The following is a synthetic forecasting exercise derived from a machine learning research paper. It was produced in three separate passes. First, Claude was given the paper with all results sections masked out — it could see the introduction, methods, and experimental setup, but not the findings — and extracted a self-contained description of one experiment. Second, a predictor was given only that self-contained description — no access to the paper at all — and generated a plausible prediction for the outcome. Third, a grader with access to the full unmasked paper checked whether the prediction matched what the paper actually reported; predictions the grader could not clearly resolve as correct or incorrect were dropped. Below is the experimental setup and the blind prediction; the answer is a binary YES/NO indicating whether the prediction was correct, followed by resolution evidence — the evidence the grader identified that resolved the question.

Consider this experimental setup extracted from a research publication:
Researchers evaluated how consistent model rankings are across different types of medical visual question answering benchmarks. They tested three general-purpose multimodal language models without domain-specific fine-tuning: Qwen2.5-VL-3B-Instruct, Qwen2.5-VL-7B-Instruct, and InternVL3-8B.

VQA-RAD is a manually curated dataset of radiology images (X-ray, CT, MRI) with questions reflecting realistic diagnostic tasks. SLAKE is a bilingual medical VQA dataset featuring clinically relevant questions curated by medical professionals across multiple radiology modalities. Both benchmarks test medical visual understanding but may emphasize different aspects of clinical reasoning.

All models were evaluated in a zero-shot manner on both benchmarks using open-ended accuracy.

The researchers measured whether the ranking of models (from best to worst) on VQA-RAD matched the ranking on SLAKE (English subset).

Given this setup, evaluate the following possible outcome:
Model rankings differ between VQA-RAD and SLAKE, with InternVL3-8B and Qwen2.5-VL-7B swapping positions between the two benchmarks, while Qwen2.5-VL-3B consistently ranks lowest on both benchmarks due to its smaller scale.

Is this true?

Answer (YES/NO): NO